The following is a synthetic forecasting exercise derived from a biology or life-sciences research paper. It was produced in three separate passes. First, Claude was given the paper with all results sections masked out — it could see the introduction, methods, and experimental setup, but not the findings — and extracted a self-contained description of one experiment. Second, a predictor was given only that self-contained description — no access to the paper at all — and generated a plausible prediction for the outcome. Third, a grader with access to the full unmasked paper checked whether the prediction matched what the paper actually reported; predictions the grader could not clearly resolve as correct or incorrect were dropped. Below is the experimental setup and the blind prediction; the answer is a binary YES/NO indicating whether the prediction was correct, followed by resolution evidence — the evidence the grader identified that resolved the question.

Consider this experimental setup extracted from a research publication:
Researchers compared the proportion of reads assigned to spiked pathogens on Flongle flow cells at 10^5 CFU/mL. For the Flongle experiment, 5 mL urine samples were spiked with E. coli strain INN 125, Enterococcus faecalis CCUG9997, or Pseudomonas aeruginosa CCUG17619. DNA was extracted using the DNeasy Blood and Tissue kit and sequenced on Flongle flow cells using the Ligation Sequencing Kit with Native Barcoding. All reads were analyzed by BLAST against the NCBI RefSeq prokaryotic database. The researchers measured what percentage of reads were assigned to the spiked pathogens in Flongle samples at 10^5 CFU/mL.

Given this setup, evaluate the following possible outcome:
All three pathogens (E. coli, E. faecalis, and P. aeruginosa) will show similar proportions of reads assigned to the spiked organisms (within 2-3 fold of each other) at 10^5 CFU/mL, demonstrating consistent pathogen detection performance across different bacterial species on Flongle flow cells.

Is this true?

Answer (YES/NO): YES